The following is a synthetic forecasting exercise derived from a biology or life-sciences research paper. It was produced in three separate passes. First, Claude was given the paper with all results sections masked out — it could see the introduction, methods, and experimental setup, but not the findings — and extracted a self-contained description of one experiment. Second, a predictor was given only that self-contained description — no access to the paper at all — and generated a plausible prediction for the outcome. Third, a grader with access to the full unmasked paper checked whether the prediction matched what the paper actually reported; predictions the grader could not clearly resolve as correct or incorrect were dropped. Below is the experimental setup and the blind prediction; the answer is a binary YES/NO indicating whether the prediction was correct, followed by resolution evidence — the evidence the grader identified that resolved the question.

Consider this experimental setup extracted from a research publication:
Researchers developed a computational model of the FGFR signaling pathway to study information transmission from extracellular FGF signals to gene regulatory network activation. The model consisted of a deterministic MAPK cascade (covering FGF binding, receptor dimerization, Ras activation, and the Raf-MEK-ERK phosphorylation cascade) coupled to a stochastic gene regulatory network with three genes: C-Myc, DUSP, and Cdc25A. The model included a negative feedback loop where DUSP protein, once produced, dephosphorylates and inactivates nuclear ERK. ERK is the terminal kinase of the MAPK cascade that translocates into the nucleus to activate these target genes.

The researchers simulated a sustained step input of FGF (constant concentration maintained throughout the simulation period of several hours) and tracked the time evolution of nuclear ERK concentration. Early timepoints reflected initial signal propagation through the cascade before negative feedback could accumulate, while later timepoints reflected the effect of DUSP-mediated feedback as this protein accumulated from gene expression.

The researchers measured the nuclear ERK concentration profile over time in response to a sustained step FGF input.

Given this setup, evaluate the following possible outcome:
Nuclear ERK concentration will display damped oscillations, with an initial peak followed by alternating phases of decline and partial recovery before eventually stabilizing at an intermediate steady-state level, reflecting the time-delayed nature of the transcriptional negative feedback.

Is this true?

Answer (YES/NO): NO